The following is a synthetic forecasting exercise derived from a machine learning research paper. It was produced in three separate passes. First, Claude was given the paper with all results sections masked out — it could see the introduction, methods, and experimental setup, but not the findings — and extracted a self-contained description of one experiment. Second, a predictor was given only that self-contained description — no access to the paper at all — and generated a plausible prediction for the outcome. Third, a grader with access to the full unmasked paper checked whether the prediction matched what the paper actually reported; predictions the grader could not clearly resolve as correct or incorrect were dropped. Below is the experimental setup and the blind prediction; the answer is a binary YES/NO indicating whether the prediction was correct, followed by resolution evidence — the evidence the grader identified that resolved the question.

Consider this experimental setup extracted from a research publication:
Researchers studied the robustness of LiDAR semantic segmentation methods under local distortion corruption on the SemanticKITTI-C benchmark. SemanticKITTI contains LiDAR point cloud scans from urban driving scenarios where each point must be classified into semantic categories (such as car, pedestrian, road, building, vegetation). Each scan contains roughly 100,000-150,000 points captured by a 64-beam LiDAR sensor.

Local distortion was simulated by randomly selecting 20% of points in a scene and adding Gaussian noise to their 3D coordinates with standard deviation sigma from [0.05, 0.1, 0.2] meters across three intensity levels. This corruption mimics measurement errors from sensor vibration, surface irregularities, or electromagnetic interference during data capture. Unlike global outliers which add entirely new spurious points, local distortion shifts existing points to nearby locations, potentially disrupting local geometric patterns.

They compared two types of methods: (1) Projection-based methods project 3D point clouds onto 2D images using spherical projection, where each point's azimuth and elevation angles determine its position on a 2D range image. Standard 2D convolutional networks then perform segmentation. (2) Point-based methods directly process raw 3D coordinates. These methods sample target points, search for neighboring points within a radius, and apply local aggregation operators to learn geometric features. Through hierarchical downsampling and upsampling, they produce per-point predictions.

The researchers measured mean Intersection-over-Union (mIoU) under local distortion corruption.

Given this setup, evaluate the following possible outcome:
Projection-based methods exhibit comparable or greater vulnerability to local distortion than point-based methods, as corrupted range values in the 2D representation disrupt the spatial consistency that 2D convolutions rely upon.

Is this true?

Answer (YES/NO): NO